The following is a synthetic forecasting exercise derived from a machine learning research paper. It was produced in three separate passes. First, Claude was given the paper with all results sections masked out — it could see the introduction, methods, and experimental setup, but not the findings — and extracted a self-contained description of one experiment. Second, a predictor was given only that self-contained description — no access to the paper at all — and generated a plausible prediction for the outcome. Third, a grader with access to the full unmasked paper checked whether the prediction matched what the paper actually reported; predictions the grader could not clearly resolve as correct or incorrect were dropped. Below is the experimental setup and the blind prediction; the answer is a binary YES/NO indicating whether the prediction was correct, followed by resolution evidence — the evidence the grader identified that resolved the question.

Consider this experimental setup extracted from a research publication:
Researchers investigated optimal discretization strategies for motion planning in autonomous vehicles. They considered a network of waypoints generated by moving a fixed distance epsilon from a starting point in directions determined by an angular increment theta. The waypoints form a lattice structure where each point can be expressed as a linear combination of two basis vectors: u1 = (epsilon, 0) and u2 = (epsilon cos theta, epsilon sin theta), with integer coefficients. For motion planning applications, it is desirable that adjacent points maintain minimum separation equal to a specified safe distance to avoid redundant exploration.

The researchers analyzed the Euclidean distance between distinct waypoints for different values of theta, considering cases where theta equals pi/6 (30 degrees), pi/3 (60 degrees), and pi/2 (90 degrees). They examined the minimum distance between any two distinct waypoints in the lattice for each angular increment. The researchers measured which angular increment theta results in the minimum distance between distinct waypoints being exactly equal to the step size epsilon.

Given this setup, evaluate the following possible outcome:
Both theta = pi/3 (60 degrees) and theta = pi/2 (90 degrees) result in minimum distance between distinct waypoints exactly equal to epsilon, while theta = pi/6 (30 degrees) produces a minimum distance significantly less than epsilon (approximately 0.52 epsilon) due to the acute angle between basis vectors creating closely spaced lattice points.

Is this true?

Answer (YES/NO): NO